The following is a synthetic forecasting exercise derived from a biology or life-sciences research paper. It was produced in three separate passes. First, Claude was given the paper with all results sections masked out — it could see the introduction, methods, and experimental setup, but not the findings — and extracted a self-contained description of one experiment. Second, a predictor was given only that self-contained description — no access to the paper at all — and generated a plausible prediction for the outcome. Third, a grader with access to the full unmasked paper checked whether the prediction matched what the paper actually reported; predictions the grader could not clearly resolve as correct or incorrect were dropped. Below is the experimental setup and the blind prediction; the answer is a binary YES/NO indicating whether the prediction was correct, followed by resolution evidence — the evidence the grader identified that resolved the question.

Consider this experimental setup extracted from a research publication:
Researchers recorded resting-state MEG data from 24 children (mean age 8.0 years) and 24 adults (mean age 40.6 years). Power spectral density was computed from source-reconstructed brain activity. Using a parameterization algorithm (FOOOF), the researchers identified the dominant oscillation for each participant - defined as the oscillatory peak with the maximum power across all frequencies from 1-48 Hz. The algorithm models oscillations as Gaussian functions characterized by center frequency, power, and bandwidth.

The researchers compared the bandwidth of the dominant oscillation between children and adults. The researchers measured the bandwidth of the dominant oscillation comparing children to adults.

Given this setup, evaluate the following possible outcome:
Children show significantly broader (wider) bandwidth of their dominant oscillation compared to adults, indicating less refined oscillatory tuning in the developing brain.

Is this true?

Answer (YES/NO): NO